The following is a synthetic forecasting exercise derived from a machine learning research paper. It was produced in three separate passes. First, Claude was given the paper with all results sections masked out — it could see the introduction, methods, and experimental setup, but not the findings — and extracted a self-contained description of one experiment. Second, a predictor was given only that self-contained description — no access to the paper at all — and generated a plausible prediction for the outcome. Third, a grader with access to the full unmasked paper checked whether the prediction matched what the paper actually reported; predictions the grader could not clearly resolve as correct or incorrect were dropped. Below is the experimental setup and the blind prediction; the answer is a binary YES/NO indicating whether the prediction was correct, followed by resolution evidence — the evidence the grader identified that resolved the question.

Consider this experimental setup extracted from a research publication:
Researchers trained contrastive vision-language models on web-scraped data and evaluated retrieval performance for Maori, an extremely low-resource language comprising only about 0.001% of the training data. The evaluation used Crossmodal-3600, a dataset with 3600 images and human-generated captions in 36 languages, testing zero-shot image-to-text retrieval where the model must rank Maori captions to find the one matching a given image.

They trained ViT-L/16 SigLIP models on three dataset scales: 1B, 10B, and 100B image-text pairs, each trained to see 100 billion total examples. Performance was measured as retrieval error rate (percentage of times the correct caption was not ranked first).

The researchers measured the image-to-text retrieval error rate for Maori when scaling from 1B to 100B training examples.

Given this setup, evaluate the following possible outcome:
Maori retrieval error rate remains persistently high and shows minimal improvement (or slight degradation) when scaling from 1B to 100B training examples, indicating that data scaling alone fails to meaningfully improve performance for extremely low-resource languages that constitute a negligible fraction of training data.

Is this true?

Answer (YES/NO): YES